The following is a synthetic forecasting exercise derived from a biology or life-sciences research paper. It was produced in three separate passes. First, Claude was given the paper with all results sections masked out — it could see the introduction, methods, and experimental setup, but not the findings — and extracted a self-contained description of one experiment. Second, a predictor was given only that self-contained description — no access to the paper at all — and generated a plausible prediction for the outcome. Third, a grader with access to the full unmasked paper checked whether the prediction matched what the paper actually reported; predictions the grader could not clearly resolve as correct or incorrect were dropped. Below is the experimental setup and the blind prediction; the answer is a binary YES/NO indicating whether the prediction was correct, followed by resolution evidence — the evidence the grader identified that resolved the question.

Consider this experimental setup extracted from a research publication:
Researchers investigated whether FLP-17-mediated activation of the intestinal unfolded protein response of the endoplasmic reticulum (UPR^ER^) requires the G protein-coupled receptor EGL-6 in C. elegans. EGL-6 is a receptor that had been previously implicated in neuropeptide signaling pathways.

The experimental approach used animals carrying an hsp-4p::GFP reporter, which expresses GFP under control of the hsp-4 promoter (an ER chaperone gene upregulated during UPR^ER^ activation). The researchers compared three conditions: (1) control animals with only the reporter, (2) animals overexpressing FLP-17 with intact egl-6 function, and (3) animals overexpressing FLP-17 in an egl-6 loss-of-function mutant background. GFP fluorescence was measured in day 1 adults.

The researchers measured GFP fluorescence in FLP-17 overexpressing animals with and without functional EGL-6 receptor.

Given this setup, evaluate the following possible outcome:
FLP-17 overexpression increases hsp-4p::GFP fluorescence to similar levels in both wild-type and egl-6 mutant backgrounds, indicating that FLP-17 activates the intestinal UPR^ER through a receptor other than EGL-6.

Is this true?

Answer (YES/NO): NO